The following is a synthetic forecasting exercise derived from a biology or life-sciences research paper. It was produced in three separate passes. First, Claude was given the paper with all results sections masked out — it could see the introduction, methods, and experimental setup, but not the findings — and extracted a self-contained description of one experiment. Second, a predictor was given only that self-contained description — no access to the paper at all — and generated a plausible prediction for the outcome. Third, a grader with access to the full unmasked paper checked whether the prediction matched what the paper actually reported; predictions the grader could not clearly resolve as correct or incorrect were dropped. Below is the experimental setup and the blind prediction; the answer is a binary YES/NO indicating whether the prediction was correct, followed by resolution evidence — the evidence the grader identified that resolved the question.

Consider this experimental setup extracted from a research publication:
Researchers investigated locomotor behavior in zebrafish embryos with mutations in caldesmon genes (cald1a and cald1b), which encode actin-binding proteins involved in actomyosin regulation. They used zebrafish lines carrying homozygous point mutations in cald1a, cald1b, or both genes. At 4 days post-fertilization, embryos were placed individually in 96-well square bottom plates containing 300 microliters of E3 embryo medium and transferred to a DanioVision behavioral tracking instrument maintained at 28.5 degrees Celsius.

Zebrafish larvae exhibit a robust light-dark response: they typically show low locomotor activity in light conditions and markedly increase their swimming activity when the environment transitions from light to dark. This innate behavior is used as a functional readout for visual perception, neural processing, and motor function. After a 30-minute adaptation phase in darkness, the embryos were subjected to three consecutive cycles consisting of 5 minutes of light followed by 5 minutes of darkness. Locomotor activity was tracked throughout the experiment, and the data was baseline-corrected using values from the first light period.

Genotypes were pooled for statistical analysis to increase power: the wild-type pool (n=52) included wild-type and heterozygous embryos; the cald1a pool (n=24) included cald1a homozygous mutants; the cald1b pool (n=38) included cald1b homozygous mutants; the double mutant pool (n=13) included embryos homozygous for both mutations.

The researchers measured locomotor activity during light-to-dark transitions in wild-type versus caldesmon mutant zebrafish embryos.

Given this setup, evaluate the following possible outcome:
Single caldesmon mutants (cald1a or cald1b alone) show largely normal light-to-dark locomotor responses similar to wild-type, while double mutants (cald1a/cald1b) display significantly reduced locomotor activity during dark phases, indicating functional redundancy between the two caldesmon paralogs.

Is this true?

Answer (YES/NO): NO